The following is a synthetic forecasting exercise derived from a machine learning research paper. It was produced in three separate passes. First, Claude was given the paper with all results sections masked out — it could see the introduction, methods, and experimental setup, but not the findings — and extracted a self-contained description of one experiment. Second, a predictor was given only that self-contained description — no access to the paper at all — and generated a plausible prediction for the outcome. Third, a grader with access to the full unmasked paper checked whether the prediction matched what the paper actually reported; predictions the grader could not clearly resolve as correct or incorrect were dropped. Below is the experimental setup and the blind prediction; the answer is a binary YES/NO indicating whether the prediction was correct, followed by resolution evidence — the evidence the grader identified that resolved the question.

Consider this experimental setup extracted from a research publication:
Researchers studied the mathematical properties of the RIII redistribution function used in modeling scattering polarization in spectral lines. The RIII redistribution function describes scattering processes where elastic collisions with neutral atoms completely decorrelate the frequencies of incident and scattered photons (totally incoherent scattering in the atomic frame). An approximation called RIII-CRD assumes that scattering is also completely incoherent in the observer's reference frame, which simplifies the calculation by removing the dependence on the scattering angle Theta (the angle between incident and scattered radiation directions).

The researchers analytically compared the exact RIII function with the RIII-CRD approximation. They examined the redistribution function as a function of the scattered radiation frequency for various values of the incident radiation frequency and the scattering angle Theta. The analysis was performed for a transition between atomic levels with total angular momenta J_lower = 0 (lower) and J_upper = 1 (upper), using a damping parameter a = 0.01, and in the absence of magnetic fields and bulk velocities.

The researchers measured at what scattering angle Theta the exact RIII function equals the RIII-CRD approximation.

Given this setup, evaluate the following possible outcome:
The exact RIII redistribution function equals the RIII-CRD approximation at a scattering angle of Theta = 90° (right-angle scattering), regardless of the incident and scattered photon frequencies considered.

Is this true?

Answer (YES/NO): YES